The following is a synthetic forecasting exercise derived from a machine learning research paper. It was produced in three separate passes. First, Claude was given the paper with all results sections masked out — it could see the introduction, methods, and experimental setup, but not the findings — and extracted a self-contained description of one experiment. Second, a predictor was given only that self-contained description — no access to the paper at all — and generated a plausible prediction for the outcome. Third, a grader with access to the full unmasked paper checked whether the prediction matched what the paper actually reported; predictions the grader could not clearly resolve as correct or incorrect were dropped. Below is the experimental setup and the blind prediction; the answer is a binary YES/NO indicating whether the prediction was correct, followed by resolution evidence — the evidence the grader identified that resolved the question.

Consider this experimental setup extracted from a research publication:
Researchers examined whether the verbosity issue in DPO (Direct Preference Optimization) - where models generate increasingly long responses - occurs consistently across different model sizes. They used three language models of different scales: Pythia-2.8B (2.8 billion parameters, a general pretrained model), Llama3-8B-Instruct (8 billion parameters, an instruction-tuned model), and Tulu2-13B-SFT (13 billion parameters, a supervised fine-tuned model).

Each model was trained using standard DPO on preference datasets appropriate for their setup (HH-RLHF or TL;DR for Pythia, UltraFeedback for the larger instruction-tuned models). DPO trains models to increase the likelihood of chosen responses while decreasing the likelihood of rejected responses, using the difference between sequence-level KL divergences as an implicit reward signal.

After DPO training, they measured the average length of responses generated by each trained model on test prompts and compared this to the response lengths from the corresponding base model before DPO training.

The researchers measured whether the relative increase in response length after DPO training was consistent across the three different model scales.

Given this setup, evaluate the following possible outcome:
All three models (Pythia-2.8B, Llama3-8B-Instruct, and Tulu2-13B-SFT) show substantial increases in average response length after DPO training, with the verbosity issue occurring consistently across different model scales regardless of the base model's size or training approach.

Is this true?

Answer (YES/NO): NO